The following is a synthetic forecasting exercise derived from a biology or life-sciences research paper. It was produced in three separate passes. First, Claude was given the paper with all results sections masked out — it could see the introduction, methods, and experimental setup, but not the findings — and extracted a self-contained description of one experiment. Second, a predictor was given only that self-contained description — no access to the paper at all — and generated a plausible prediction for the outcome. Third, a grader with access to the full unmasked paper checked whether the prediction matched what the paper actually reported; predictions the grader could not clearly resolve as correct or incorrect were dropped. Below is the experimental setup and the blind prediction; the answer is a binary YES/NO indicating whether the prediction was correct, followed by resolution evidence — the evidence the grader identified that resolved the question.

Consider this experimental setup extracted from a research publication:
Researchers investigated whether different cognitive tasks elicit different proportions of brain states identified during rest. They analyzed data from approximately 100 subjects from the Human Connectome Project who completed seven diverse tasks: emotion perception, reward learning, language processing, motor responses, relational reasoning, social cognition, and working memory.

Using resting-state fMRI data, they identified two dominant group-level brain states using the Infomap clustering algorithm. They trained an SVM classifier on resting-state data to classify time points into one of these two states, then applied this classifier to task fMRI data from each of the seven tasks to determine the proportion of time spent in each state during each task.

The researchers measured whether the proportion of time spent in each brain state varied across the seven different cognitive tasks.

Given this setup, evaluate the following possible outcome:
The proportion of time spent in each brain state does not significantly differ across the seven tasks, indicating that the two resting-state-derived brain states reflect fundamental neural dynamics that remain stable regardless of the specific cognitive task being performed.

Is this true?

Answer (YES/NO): NO